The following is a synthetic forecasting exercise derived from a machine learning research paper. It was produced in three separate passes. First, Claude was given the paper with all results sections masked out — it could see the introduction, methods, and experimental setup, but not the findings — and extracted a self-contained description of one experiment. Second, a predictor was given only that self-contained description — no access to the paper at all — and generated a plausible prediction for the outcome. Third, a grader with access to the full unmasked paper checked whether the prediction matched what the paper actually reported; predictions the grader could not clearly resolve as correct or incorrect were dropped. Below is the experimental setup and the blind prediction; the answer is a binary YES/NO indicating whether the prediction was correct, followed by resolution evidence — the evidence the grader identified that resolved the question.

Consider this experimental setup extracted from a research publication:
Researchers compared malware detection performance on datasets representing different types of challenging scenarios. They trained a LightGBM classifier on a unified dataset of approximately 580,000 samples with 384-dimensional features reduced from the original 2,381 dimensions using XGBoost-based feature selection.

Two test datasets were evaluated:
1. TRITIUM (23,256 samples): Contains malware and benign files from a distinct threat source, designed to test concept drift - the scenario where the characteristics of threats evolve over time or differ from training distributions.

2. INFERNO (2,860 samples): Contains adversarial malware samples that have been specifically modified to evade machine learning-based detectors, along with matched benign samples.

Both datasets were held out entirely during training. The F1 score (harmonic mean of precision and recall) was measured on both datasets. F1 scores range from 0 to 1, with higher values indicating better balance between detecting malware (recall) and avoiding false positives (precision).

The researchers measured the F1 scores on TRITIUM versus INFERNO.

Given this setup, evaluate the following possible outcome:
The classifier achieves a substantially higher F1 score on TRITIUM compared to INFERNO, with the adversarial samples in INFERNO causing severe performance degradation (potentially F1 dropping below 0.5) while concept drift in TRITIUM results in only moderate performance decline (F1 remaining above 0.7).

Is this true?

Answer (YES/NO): NO